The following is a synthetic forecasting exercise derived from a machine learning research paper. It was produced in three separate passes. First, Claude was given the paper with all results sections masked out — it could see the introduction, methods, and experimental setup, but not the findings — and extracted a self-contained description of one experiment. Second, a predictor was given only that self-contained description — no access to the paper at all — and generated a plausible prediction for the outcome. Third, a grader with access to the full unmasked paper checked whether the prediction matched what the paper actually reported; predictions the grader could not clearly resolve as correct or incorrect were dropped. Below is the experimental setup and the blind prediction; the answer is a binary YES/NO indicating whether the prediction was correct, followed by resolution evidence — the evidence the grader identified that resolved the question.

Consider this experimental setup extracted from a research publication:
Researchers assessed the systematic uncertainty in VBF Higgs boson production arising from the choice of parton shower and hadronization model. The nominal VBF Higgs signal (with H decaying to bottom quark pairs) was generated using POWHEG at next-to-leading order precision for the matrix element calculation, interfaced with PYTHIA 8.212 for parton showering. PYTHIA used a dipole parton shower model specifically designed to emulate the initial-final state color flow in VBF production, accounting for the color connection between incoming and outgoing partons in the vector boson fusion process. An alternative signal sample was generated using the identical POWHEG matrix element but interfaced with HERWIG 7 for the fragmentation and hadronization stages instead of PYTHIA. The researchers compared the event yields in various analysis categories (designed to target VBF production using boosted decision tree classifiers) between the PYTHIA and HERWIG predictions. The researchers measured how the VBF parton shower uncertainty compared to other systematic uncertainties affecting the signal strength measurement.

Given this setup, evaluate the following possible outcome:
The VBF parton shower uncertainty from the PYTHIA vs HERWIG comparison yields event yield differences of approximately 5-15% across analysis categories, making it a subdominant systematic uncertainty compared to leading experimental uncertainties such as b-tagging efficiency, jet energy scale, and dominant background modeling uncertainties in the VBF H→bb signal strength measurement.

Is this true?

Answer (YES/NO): NO